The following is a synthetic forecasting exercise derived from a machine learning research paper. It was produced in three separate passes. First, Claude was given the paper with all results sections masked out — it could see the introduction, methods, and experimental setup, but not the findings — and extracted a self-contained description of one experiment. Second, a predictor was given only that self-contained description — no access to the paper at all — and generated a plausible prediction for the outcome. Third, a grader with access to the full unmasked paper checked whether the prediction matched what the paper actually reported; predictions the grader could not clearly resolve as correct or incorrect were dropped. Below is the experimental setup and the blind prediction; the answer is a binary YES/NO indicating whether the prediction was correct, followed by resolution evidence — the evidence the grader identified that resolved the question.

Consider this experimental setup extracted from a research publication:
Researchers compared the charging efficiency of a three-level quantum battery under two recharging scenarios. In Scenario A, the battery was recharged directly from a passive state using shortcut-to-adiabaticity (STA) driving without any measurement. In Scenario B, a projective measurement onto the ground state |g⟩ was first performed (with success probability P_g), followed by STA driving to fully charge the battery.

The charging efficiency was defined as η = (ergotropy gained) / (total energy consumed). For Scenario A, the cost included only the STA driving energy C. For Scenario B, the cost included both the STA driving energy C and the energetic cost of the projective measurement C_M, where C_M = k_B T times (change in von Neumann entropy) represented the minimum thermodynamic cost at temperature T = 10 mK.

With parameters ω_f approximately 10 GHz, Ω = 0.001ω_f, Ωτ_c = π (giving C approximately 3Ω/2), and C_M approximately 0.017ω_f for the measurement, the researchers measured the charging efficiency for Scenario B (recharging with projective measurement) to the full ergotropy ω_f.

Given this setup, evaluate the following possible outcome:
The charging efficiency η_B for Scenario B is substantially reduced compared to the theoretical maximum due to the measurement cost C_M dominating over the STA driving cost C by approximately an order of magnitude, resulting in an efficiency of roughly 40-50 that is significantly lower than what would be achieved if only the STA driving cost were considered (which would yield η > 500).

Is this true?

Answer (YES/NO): NO